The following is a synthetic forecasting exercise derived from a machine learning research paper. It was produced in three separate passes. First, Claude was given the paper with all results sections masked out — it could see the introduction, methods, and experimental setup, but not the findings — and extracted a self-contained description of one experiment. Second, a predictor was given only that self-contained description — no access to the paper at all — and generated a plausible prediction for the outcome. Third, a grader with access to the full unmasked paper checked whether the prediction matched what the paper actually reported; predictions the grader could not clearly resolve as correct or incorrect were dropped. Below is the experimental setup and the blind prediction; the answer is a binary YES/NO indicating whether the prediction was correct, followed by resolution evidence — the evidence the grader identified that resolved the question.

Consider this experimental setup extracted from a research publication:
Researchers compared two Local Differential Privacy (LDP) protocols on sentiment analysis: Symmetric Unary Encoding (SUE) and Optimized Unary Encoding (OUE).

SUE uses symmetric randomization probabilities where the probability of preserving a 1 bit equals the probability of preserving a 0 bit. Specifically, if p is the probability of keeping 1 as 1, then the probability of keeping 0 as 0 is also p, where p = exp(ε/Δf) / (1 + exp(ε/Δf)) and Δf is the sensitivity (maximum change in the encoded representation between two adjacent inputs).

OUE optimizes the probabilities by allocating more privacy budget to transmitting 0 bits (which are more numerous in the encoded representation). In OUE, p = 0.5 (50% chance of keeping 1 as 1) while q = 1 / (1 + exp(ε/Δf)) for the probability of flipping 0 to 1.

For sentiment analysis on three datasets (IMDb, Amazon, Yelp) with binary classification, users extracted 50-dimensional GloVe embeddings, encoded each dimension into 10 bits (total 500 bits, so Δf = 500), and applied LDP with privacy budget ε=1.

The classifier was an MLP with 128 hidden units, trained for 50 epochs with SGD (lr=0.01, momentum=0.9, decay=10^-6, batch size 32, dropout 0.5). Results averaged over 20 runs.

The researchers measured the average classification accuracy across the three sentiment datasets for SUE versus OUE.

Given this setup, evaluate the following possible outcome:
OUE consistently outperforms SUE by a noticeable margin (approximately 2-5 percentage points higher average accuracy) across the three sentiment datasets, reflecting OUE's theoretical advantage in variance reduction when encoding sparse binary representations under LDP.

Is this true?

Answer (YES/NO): NO